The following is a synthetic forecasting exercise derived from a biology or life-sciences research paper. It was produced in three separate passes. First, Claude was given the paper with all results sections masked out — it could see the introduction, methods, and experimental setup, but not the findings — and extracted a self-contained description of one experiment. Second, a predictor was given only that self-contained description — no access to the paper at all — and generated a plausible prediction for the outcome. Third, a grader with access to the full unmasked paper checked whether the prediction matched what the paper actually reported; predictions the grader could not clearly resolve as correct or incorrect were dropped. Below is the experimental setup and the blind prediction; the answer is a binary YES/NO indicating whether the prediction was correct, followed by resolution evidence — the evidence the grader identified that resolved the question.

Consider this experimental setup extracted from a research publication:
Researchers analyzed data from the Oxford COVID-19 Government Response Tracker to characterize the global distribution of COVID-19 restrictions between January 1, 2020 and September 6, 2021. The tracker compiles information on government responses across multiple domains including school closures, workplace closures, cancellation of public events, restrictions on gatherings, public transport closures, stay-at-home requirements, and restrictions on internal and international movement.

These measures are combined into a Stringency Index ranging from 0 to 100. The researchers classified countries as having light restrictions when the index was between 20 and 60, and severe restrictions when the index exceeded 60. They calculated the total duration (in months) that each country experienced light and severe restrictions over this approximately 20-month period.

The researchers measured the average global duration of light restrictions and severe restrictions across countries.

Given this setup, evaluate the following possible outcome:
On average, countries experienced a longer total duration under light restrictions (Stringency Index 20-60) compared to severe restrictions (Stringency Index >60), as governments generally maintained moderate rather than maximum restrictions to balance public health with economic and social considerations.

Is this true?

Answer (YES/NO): NO